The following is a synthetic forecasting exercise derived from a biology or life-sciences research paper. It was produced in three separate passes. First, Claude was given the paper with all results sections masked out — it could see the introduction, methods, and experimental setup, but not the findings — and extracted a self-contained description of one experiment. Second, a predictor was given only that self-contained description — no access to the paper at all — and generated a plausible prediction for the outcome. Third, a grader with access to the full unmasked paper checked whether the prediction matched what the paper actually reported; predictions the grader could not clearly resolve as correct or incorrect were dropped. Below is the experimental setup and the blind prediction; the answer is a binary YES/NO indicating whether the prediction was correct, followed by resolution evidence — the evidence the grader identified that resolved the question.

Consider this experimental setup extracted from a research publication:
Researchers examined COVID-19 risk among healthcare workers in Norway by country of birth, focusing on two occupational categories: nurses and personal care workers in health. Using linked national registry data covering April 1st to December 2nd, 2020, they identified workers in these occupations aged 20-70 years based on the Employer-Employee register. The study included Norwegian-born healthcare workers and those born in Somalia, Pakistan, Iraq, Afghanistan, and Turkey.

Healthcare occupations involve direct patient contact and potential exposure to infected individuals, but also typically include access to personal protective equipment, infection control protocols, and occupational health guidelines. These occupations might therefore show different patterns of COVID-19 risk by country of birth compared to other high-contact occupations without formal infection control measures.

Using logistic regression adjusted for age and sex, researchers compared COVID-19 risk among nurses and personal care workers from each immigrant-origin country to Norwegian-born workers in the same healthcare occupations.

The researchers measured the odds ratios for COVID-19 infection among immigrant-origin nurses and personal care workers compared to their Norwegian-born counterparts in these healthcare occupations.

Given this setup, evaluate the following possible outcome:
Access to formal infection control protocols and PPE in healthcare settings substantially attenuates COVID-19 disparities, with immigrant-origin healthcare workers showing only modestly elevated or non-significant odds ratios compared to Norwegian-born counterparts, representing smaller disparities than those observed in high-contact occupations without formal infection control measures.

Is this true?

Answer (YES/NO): NO